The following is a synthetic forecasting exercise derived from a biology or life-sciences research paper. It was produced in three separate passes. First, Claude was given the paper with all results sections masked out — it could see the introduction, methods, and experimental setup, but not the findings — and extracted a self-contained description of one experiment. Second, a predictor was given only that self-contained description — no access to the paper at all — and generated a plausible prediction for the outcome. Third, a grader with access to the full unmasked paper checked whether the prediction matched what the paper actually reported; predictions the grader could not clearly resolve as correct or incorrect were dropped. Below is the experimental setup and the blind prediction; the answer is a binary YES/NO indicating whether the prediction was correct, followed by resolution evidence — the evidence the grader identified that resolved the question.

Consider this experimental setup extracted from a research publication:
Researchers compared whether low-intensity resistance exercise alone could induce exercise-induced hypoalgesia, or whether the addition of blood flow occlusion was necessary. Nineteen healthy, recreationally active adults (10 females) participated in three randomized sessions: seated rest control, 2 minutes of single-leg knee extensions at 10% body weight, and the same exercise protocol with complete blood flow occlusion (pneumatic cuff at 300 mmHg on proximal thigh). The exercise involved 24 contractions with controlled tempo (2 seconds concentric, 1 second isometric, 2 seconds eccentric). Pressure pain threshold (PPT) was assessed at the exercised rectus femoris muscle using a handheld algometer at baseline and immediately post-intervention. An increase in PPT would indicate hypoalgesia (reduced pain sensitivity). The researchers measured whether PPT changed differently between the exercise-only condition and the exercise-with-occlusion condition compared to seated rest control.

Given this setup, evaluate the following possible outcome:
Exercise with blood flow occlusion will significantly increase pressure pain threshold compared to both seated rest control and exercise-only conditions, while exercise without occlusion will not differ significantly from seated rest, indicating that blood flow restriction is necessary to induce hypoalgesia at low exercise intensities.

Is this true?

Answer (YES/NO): NO